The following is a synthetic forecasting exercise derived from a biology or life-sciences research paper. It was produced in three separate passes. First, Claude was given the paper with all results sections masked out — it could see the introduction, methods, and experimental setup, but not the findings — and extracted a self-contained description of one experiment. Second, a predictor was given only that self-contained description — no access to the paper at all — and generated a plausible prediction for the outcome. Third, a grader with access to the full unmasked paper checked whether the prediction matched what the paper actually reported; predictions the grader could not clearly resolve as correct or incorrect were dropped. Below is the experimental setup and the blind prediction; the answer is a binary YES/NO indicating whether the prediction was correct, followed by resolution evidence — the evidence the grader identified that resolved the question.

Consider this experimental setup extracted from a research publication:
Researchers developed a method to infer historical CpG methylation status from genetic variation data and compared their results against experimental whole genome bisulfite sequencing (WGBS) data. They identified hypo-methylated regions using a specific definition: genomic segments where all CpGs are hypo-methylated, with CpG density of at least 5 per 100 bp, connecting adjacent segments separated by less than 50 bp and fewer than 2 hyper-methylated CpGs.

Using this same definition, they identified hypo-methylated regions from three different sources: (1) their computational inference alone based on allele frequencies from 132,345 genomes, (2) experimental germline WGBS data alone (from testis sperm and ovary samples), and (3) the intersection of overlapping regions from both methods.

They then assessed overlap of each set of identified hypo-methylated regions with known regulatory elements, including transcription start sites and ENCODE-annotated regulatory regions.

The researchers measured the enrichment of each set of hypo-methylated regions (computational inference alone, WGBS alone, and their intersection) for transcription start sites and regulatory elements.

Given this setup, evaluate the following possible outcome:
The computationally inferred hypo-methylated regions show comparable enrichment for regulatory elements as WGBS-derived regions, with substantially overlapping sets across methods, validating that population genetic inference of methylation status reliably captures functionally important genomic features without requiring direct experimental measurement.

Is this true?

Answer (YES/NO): NO